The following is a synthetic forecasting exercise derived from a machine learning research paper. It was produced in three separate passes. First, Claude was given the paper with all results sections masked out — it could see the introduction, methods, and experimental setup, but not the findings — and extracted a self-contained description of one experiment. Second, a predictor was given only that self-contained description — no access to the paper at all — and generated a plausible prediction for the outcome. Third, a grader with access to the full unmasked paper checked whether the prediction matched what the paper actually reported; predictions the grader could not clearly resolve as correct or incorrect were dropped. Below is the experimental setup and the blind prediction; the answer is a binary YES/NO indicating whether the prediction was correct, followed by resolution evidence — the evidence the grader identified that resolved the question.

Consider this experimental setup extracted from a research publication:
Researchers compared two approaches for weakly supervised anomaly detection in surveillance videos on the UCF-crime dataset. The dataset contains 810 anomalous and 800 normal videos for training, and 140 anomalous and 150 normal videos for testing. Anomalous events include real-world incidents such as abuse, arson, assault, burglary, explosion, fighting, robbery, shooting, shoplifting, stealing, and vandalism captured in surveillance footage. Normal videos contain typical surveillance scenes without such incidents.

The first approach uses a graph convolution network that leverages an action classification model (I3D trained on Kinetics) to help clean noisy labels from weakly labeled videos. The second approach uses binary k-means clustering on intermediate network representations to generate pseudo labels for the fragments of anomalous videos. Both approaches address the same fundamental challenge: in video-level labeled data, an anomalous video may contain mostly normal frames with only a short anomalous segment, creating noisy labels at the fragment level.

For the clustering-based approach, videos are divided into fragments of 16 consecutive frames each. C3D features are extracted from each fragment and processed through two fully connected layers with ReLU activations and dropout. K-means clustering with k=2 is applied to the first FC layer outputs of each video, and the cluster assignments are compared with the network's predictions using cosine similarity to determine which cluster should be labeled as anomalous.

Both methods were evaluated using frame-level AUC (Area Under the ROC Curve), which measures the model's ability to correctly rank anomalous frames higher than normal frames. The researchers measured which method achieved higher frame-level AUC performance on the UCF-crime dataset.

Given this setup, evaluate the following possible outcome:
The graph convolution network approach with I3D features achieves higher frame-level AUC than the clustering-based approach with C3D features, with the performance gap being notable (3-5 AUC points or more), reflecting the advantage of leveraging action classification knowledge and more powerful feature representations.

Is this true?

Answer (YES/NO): NO